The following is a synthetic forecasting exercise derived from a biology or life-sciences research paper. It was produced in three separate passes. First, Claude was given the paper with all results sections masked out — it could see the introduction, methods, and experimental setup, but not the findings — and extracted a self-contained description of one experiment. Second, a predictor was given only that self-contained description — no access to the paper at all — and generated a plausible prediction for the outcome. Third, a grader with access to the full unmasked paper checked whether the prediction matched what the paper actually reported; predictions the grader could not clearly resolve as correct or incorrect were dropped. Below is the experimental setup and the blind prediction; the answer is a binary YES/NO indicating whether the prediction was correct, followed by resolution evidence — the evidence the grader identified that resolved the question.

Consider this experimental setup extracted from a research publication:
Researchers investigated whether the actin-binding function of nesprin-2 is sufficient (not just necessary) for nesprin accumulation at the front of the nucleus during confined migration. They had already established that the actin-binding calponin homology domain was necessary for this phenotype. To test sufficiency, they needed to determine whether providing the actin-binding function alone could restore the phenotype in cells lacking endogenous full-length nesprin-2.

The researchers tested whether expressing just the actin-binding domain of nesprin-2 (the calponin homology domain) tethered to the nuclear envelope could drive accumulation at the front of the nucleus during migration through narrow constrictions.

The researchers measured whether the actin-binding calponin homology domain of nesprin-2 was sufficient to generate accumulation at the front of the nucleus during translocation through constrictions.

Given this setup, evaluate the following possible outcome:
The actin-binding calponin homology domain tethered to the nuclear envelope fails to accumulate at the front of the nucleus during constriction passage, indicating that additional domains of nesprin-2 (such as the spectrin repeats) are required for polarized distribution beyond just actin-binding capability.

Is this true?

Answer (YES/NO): NO